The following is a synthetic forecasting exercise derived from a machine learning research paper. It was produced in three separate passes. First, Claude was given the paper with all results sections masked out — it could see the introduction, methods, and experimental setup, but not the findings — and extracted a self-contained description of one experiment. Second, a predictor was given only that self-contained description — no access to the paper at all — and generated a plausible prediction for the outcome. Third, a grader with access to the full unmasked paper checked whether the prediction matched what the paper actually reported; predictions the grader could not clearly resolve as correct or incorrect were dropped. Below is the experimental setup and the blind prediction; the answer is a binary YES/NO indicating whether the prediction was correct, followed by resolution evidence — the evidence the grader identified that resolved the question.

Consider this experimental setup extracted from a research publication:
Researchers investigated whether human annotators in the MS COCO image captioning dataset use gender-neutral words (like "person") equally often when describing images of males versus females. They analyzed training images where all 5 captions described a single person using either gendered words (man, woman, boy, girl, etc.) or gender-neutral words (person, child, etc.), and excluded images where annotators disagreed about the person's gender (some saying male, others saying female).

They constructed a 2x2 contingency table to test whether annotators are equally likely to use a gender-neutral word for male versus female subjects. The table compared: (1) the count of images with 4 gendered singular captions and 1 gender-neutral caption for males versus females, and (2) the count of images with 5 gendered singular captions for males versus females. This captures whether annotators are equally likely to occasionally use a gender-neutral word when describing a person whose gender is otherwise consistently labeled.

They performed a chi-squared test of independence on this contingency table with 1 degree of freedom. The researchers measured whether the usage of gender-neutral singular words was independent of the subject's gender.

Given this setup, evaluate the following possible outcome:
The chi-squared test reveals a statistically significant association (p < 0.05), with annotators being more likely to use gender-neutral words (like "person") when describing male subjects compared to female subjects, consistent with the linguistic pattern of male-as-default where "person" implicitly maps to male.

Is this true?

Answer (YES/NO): YES